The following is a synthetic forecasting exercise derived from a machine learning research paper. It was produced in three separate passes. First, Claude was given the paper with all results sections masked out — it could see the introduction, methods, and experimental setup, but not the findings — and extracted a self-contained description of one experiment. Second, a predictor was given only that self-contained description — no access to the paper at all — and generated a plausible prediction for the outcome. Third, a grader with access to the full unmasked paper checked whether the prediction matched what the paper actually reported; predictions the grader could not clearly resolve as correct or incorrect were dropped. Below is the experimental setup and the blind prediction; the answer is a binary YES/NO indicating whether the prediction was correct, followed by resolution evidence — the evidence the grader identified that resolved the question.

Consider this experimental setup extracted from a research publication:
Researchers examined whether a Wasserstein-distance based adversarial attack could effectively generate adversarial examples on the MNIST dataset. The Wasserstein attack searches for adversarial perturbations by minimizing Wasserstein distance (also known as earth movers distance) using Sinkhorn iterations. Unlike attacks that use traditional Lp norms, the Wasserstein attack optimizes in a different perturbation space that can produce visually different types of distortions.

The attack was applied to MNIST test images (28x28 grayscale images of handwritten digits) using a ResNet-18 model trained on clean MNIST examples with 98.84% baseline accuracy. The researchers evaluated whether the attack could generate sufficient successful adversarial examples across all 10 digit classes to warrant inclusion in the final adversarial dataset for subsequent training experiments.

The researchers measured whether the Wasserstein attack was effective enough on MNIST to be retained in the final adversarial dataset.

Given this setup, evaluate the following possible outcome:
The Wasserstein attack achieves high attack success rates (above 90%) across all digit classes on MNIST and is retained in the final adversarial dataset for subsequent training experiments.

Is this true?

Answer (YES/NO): NO